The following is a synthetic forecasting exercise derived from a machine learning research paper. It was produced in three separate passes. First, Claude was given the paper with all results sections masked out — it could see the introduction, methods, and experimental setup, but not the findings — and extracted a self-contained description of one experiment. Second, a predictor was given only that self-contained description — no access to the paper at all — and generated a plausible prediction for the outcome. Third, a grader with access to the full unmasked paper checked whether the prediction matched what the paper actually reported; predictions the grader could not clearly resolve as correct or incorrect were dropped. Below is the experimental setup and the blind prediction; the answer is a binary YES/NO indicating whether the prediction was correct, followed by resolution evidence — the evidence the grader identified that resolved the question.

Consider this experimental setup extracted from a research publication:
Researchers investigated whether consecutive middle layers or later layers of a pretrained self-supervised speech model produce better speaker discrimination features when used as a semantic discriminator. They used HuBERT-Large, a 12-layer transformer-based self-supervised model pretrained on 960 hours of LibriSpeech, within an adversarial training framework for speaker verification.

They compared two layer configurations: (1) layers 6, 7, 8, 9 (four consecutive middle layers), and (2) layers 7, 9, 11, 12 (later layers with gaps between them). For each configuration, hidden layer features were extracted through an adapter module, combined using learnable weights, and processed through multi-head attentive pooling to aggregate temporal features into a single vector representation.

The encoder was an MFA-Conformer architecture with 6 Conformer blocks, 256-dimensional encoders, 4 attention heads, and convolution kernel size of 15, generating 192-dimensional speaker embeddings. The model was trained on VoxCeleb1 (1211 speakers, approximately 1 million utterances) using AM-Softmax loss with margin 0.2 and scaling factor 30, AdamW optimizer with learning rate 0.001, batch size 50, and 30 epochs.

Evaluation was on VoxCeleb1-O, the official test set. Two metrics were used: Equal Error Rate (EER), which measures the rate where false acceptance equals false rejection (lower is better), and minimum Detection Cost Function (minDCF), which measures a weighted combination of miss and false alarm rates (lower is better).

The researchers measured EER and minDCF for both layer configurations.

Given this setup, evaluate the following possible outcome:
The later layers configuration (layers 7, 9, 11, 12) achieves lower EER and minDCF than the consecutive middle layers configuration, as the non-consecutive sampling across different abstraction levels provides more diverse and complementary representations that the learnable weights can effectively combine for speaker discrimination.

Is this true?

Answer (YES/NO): YES